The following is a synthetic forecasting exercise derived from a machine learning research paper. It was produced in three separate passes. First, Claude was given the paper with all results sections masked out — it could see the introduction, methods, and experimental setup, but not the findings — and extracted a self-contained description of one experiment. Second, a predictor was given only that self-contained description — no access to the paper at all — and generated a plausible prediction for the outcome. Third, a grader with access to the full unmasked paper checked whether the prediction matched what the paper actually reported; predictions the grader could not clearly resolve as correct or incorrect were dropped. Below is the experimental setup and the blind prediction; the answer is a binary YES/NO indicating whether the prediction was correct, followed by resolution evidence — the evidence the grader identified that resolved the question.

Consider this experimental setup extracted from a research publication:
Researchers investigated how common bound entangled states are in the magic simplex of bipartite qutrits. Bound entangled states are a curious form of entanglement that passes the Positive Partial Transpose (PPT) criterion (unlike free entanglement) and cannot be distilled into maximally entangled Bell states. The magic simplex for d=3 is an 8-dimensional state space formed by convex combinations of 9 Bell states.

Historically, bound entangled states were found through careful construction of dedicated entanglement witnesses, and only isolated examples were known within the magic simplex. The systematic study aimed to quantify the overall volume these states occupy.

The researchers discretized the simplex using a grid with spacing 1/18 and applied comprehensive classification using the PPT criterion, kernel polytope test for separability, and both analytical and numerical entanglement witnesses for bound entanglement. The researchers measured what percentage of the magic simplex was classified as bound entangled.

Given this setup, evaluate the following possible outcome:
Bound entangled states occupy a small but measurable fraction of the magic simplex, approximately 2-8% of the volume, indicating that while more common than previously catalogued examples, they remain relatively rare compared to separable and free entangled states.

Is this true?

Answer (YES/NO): NO